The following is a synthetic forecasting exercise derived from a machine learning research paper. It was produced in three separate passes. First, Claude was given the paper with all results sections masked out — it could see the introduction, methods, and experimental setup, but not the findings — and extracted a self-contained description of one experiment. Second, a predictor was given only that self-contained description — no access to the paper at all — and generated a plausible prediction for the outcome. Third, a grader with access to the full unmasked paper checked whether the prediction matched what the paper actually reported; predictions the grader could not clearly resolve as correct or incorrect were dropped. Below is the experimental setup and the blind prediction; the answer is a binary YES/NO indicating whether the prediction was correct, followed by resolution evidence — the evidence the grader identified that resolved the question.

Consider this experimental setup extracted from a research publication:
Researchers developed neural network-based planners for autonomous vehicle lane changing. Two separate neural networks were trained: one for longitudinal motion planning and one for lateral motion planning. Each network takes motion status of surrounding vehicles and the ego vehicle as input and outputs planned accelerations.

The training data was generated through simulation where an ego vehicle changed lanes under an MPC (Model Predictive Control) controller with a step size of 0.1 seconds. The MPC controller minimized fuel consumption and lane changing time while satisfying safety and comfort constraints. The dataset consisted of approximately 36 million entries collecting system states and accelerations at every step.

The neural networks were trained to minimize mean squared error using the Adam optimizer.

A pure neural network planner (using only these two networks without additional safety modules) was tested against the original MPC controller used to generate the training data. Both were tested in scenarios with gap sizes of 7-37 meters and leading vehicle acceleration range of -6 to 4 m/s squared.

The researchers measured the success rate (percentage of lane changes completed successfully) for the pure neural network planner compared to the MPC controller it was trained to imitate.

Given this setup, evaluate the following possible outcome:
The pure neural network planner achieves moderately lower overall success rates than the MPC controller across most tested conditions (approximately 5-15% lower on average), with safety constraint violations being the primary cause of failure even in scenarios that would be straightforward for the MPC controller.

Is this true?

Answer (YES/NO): NO